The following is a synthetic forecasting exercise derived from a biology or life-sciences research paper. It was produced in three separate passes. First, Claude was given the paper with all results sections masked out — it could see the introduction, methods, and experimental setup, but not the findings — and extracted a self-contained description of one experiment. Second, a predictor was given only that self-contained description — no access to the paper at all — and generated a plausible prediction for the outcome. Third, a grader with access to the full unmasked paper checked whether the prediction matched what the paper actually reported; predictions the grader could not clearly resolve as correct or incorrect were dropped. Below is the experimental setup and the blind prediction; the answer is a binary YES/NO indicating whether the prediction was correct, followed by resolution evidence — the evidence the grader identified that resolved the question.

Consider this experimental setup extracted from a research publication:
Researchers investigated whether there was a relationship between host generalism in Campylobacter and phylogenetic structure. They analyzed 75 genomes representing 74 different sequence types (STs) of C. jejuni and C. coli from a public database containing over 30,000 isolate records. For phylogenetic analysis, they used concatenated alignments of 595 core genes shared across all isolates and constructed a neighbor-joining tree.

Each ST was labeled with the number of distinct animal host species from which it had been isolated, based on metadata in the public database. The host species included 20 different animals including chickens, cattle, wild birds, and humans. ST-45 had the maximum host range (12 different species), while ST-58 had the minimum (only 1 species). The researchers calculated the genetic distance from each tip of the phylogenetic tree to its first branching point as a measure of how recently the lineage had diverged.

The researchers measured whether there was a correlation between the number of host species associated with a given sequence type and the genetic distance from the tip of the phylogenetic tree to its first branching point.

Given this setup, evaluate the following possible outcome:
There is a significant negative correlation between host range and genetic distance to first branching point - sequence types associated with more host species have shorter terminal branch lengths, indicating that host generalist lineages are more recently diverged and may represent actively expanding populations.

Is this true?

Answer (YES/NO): NO